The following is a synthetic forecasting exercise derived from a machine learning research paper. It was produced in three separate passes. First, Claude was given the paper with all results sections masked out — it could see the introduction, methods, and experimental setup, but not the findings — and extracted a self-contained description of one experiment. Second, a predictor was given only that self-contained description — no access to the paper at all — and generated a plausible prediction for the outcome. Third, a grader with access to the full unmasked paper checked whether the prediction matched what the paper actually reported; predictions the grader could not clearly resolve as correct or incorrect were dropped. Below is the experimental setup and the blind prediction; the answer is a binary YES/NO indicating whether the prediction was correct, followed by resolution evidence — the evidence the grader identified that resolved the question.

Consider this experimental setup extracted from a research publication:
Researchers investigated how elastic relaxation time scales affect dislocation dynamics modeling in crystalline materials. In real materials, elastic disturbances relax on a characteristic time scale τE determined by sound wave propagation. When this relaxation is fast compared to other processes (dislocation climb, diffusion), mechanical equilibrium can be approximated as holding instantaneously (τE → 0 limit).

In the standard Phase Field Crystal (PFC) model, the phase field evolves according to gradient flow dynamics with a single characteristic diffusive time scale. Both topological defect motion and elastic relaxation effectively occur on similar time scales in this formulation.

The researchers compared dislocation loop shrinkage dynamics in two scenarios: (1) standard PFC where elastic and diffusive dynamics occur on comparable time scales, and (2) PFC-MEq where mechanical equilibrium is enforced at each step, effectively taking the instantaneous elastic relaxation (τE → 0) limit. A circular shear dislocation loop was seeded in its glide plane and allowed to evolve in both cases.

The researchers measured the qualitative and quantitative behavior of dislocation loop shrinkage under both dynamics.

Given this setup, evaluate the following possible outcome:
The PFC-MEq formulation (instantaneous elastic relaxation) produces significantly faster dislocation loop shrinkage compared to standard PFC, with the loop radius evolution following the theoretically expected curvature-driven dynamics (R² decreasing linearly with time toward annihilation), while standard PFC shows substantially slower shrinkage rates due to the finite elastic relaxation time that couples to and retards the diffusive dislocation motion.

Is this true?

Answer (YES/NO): NO